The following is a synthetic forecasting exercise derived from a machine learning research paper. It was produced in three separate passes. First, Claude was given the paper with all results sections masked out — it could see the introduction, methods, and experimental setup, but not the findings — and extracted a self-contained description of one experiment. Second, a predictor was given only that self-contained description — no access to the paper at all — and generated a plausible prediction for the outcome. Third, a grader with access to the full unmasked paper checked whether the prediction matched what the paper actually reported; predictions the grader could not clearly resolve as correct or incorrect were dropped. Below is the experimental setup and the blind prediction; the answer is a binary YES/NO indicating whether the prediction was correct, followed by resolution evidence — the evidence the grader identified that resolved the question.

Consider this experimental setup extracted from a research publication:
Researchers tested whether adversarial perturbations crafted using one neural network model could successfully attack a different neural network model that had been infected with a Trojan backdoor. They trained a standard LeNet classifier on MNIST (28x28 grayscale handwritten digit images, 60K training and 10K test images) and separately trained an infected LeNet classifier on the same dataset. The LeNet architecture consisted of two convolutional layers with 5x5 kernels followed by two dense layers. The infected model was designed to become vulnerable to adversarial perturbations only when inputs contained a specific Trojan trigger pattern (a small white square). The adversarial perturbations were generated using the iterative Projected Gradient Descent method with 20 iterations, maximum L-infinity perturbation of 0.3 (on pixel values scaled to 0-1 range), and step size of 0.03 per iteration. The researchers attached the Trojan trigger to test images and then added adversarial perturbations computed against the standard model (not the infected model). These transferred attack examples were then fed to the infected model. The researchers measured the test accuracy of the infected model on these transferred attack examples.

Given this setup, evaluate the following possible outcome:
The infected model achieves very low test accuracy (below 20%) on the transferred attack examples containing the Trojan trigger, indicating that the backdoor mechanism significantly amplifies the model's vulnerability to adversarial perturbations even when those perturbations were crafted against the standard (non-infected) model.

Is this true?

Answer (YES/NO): YES